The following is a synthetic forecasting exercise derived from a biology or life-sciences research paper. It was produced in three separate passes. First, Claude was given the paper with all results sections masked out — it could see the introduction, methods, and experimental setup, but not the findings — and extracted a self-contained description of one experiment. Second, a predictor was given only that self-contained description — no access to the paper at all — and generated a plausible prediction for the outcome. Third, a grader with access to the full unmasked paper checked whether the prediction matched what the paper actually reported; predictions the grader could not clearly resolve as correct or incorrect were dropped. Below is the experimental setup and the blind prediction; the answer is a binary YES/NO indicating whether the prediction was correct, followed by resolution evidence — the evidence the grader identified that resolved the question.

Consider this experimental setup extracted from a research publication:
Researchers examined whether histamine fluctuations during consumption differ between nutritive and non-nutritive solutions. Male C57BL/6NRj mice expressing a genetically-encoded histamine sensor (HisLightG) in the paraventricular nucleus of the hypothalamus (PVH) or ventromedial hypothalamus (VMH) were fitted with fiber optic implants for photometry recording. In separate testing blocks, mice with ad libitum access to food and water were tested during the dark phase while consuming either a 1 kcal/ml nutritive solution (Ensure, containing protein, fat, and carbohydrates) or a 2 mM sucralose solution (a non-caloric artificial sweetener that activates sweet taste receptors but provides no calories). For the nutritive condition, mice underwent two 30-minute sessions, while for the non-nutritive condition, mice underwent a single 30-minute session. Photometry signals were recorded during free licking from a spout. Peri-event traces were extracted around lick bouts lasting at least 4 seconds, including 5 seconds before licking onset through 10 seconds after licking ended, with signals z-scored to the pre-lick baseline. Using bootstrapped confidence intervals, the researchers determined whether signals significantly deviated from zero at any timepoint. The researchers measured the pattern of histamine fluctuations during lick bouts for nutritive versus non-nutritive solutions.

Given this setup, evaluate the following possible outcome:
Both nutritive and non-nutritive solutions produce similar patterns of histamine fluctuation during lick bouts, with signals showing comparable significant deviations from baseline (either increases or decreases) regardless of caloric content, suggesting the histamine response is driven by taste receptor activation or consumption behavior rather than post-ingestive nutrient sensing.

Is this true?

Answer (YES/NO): NO